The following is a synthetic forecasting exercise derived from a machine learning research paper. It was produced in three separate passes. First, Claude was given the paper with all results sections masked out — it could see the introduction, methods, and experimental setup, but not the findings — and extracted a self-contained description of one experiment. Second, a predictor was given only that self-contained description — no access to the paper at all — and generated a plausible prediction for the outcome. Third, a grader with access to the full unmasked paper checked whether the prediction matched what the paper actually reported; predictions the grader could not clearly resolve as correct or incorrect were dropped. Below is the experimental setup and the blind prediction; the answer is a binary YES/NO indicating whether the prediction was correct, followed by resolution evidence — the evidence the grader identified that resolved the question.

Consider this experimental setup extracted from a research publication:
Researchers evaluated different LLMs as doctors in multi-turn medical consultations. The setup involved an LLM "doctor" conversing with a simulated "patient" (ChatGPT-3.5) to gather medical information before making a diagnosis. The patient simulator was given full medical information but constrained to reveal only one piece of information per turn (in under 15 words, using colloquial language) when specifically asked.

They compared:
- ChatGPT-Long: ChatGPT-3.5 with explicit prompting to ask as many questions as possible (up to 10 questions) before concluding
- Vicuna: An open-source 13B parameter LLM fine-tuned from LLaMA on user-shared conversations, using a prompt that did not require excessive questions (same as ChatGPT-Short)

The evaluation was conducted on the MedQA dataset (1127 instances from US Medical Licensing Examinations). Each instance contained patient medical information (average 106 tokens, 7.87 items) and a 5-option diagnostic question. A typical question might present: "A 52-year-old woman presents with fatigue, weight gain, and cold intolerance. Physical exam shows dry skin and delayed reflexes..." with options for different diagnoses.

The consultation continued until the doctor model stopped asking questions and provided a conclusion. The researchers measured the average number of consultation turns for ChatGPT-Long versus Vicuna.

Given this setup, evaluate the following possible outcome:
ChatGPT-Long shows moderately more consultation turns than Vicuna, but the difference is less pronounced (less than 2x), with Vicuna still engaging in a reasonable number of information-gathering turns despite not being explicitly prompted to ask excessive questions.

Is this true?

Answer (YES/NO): NO